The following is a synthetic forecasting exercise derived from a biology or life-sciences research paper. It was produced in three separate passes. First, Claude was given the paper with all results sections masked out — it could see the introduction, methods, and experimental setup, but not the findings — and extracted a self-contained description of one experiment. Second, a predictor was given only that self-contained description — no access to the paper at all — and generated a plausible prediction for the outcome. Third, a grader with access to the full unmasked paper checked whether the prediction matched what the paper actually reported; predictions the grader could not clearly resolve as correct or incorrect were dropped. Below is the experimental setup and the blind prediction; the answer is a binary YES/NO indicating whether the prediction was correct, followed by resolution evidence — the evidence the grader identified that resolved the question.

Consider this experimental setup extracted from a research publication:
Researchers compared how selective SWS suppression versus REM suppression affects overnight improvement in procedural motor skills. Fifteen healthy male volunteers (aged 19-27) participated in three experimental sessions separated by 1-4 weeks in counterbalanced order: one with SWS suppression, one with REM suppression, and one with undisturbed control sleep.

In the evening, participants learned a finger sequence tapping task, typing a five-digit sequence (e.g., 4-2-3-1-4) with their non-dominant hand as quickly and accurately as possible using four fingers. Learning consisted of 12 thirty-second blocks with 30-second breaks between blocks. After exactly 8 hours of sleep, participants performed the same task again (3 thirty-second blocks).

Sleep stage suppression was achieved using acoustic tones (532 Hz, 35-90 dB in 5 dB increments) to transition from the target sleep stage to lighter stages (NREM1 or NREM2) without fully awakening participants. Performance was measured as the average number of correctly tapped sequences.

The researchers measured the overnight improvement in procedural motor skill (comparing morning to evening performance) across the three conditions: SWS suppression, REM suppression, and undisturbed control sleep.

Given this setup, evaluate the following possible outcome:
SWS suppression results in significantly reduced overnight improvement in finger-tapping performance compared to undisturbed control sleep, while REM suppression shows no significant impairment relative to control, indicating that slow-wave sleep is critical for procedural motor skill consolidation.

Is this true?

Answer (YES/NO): NO